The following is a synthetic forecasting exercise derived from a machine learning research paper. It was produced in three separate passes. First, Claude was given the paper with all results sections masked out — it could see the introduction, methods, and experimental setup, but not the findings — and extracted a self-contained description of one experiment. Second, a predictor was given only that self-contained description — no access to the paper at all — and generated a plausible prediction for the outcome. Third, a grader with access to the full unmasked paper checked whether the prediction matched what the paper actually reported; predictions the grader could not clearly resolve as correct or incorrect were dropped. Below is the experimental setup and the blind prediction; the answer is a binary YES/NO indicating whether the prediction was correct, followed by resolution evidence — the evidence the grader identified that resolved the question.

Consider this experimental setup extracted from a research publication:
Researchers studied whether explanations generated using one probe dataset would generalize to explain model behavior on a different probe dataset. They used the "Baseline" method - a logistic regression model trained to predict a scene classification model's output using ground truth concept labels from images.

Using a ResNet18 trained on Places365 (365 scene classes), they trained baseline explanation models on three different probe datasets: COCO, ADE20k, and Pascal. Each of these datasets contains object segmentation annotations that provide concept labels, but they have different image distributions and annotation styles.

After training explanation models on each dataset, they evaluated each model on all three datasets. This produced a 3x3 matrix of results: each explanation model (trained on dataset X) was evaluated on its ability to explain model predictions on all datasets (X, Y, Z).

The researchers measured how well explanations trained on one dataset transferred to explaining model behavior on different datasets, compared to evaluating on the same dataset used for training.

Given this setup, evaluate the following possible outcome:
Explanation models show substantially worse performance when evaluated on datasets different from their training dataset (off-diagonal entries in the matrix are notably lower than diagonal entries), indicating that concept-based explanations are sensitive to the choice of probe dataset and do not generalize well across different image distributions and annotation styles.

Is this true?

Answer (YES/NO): YES